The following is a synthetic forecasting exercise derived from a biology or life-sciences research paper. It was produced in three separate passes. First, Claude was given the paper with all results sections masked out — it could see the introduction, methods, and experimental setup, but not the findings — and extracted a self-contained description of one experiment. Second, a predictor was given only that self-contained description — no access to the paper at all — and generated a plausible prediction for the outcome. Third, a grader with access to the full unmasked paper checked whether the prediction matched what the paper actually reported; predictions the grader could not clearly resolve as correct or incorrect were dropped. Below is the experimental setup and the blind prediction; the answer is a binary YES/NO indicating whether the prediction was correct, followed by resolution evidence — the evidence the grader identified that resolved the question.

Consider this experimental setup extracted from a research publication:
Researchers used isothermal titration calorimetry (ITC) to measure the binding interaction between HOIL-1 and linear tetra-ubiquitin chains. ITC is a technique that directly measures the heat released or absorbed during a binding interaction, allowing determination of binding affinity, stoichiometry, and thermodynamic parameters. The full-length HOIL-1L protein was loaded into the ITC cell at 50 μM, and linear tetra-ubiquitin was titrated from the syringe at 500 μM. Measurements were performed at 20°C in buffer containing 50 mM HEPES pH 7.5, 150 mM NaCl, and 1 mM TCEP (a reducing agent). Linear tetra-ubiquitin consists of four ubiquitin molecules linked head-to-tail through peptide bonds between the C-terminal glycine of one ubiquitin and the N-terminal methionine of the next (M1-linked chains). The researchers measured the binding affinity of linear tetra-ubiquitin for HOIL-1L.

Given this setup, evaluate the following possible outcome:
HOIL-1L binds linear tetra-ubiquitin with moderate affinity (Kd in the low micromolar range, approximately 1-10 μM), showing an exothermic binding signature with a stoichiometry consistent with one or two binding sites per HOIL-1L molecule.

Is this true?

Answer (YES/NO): NO